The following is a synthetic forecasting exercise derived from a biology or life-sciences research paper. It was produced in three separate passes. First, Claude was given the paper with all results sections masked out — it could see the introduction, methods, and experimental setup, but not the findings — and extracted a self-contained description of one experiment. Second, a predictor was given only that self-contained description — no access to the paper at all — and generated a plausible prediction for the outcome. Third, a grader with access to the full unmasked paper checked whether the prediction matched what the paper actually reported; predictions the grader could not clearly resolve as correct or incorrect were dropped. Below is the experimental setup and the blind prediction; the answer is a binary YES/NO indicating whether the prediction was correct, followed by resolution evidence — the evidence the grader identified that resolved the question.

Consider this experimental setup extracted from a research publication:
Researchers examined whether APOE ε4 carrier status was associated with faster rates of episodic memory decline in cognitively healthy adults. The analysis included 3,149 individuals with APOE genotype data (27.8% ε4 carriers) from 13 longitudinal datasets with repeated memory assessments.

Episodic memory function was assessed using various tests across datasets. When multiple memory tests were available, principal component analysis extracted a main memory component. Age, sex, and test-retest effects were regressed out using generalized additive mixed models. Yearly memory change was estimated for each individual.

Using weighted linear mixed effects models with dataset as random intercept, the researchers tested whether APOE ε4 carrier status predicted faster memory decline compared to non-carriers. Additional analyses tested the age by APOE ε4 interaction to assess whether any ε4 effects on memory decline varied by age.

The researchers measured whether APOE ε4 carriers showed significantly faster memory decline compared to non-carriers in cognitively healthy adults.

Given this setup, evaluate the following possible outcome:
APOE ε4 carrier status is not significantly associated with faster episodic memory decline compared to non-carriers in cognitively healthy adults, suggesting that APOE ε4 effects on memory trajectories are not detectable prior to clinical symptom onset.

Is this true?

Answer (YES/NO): NO